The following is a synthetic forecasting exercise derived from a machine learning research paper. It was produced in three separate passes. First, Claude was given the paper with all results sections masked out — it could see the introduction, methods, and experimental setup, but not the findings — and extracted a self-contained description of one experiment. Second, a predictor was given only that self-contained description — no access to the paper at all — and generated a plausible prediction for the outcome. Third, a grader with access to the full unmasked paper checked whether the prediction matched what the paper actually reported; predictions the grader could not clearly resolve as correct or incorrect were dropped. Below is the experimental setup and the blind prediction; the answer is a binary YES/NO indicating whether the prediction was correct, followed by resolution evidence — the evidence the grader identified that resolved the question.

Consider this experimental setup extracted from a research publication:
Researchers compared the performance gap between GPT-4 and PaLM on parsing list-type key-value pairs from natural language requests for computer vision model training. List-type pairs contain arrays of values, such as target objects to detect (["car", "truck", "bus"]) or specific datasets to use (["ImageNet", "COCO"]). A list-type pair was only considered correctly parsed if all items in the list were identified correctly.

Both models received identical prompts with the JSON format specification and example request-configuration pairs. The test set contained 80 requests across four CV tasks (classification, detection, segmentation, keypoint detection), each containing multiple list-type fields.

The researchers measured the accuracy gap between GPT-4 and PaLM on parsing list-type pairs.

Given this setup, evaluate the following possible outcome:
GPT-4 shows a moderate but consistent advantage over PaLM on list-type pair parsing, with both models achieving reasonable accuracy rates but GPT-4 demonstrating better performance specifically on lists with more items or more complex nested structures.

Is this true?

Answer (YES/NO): NO